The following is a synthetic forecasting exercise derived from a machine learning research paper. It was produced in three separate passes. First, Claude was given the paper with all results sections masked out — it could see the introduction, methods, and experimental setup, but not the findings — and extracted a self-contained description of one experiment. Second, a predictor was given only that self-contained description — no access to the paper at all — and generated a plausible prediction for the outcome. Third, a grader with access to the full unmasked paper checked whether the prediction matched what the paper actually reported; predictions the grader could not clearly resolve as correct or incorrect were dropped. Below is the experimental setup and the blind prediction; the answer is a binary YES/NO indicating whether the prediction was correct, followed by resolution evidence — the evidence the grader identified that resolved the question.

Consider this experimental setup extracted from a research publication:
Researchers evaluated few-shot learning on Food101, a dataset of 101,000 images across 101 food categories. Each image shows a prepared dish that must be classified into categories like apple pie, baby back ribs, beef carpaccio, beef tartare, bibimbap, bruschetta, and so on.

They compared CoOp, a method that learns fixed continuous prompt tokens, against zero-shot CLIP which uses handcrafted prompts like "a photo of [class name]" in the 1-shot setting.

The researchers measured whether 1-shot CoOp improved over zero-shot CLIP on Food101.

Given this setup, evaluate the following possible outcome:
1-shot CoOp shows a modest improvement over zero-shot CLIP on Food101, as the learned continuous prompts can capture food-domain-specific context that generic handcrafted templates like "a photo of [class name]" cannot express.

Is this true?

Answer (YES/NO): NO